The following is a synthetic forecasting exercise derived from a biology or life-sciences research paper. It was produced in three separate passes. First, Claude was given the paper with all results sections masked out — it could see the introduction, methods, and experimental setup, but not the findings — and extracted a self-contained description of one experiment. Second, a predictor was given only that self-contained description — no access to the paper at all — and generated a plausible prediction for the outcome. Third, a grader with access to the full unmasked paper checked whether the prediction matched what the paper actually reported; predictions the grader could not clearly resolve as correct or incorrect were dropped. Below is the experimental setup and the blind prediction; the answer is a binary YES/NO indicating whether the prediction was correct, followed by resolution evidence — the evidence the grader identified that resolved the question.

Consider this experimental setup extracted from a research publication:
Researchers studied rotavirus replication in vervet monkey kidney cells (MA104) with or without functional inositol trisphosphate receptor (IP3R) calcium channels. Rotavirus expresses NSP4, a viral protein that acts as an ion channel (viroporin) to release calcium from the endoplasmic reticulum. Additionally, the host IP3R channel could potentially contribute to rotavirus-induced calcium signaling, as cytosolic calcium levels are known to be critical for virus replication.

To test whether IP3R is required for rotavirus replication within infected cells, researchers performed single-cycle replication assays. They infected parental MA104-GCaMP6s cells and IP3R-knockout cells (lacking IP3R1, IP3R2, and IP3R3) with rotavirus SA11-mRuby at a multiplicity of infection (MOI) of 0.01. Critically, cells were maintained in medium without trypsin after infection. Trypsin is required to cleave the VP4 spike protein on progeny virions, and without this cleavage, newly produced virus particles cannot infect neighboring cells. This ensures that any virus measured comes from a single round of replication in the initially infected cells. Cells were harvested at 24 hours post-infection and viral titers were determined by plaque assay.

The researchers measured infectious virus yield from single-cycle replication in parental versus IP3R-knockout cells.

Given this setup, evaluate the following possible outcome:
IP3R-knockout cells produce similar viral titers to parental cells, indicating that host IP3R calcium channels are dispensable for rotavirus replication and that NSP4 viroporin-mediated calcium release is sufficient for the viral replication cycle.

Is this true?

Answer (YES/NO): YES